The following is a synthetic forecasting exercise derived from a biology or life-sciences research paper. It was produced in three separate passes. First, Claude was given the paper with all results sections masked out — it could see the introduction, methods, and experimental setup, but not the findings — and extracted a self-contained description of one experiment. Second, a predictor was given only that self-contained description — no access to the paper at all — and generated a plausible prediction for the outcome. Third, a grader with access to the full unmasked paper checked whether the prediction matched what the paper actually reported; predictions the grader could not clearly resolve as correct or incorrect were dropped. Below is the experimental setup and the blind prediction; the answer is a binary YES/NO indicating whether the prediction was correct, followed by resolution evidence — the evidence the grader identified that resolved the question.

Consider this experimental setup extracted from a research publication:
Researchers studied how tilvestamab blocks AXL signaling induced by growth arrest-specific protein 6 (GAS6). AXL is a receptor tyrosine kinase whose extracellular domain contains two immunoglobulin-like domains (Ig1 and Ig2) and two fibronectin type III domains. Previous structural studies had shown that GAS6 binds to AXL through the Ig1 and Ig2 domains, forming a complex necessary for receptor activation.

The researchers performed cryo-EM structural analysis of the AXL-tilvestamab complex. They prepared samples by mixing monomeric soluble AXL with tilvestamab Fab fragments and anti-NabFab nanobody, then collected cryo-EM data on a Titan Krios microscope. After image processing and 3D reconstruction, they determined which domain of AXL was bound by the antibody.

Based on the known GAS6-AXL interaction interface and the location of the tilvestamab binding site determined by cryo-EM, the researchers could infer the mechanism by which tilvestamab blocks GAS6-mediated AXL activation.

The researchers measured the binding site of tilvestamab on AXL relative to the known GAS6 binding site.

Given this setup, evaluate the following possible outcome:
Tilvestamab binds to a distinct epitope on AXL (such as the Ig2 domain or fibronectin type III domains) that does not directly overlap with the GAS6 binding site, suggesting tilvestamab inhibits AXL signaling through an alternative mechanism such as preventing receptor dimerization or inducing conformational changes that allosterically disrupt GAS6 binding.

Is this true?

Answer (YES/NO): NO